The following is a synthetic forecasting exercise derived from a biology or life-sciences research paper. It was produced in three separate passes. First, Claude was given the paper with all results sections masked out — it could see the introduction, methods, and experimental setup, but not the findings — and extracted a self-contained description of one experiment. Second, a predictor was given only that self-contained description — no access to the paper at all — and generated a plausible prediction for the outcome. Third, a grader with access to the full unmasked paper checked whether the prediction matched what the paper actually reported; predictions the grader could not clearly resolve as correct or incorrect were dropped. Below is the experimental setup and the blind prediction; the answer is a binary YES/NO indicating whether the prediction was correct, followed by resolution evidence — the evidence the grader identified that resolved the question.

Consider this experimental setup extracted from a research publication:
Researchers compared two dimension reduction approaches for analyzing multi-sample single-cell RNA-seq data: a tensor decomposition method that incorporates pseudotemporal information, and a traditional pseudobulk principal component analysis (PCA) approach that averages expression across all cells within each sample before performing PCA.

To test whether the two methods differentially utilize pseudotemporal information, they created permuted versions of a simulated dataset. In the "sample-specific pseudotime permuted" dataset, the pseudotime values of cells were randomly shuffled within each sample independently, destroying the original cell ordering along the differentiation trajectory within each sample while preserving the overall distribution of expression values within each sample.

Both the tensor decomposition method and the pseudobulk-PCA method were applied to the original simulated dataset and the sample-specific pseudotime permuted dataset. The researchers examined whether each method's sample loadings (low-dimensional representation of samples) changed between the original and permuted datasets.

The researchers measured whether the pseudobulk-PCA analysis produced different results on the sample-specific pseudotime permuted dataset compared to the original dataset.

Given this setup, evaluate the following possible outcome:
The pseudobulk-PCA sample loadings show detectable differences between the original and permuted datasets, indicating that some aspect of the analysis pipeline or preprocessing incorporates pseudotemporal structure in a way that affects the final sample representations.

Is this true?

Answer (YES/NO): NO